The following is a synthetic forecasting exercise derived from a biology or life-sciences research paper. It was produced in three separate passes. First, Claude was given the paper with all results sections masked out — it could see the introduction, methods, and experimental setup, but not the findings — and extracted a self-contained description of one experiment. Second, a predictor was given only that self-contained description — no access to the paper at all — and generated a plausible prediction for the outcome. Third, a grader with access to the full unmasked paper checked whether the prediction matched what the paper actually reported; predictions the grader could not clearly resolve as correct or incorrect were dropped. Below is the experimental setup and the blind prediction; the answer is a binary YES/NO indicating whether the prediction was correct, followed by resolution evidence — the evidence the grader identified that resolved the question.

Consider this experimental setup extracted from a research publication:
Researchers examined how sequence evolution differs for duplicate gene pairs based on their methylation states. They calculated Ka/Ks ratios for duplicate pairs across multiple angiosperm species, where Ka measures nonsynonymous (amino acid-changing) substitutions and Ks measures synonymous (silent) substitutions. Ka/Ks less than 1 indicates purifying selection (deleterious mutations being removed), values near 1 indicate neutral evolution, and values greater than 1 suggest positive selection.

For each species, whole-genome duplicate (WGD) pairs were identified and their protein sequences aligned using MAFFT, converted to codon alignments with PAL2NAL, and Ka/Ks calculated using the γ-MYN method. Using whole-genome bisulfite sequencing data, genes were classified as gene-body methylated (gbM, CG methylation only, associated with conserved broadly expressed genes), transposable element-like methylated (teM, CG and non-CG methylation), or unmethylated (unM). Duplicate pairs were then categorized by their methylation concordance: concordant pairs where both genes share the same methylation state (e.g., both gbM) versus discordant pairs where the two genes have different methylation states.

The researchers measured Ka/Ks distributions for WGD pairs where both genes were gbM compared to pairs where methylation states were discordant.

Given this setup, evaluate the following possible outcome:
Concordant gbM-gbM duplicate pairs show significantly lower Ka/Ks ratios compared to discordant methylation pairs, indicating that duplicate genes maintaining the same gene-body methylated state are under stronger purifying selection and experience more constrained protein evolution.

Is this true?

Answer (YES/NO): YES